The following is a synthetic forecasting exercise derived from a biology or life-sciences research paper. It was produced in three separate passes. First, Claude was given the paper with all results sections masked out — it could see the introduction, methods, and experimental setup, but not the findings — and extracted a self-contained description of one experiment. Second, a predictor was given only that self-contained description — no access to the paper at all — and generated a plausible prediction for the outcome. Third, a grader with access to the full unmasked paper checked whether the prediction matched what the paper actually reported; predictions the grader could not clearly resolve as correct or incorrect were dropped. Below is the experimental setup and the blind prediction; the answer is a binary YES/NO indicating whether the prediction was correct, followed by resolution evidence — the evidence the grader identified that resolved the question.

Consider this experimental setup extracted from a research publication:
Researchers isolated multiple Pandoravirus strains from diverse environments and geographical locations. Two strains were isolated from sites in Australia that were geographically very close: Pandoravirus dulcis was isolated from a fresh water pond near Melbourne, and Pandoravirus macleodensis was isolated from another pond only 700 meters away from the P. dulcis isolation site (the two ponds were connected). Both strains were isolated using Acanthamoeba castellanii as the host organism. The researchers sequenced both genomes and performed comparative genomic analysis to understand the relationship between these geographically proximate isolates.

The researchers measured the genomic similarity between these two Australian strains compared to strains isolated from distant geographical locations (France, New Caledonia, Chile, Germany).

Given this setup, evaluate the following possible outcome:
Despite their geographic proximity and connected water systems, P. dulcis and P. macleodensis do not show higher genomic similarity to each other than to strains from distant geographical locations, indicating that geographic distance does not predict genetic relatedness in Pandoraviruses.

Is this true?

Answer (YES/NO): YES